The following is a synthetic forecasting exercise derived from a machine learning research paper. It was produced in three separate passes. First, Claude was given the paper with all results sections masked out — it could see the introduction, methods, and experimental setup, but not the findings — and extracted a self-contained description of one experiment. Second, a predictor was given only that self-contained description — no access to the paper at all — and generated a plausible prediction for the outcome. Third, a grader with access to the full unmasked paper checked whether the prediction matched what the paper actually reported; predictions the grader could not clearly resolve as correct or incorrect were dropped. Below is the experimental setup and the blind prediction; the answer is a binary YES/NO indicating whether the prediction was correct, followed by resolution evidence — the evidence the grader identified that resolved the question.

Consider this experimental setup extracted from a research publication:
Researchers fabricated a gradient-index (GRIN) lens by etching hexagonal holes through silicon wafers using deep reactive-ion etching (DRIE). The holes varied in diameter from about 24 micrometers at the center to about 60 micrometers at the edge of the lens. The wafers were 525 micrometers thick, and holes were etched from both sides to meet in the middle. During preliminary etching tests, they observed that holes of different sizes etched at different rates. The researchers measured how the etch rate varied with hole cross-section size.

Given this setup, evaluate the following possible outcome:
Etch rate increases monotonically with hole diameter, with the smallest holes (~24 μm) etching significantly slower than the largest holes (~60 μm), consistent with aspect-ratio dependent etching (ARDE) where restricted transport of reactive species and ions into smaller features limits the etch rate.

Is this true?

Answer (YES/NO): YES